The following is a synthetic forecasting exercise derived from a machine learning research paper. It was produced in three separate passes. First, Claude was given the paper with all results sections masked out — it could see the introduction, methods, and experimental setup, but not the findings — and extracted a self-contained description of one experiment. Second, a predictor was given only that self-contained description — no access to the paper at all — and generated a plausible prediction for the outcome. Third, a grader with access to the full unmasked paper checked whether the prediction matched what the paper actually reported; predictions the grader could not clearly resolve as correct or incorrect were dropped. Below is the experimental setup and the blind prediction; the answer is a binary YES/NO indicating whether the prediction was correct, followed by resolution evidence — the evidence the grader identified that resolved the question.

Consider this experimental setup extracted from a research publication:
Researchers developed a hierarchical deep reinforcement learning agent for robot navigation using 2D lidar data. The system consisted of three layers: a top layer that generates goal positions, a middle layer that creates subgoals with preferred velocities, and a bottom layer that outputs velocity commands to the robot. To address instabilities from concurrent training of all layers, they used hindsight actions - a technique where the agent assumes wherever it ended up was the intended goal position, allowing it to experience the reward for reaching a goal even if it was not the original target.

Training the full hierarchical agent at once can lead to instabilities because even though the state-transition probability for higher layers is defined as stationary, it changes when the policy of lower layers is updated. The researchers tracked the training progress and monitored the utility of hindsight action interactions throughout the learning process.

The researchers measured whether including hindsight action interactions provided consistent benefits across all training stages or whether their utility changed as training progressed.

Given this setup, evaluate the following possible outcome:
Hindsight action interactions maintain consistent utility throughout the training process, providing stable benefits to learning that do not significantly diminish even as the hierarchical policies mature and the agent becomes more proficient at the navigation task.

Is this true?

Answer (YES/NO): NO